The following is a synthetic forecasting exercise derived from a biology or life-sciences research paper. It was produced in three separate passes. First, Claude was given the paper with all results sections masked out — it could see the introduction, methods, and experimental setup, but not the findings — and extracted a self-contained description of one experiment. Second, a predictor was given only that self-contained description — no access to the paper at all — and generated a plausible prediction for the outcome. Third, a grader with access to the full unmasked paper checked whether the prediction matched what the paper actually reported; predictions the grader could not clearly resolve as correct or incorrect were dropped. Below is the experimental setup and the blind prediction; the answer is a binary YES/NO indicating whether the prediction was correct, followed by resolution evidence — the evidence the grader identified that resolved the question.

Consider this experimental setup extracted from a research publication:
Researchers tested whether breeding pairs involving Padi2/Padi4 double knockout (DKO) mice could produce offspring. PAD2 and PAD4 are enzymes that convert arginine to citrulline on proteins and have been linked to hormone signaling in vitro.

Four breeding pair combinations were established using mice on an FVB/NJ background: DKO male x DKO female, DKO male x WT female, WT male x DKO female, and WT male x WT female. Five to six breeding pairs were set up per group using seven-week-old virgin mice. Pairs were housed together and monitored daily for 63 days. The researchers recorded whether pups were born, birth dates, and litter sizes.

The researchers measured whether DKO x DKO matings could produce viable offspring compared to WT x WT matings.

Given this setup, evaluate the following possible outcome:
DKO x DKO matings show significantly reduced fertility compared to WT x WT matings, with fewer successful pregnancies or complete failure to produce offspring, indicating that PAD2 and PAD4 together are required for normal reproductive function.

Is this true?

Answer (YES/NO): NO